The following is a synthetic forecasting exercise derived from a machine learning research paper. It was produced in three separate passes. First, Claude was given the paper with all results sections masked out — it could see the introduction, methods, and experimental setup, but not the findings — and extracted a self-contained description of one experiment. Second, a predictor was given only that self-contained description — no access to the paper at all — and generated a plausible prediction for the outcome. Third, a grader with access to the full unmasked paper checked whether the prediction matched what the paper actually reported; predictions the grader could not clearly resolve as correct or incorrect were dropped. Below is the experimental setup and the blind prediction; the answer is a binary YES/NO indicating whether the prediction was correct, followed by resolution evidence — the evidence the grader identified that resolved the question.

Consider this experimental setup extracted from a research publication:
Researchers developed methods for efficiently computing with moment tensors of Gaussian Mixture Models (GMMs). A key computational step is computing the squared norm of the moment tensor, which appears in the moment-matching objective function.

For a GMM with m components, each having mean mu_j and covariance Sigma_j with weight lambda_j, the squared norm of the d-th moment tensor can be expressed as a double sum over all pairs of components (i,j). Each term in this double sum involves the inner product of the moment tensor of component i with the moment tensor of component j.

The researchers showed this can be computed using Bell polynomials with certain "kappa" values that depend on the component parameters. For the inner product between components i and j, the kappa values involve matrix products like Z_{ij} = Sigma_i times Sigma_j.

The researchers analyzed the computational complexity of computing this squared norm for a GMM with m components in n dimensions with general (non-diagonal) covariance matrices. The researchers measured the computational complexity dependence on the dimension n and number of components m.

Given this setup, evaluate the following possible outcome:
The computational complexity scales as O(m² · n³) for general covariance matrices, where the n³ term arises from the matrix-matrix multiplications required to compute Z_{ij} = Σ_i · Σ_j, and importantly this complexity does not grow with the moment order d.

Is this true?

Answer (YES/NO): NO